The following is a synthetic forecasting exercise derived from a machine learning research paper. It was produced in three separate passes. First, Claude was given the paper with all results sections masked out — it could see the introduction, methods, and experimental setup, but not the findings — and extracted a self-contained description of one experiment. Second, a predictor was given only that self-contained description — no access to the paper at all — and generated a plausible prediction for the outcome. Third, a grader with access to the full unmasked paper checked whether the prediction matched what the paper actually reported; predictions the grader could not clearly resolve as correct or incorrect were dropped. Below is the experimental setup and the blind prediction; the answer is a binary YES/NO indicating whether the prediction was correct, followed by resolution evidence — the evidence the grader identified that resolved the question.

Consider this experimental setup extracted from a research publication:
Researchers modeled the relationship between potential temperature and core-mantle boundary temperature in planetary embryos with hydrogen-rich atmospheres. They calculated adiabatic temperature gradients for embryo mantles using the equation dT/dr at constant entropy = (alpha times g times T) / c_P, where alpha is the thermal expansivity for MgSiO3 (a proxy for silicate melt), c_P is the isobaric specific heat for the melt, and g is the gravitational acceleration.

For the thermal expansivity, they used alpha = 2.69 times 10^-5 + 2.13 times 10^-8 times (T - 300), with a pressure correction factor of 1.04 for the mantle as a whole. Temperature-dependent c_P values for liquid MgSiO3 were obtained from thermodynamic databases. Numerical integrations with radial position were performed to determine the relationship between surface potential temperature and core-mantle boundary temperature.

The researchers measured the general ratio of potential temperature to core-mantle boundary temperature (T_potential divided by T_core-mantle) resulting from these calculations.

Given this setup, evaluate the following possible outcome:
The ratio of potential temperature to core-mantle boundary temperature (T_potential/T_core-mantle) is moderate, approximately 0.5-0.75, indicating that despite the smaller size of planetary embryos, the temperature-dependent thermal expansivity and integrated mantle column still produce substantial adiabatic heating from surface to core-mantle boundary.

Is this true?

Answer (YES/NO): NO